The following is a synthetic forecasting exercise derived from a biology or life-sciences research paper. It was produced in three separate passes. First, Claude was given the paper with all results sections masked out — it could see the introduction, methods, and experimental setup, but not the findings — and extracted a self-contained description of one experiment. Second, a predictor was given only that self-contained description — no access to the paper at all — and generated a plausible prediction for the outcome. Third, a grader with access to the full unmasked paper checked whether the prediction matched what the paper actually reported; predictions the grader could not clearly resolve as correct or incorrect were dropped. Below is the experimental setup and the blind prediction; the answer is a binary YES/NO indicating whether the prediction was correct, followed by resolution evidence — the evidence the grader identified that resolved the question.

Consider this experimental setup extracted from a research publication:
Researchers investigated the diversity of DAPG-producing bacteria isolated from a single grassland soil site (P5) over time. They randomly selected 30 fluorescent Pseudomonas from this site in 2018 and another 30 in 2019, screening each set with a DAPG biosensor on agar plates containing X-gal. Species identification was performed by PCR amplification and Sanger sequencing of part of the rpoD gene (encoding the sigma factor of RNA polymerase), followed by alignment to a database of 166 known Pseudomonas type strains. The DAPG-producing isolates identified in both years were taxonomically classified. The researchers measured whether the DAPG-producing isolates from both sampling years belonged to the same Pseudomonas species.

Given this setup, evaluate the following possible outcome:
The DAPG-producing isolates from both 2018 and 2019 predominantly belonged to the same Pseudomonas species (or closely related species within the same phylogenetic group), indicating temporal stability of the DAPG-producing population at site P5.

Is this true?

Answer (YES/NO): YES